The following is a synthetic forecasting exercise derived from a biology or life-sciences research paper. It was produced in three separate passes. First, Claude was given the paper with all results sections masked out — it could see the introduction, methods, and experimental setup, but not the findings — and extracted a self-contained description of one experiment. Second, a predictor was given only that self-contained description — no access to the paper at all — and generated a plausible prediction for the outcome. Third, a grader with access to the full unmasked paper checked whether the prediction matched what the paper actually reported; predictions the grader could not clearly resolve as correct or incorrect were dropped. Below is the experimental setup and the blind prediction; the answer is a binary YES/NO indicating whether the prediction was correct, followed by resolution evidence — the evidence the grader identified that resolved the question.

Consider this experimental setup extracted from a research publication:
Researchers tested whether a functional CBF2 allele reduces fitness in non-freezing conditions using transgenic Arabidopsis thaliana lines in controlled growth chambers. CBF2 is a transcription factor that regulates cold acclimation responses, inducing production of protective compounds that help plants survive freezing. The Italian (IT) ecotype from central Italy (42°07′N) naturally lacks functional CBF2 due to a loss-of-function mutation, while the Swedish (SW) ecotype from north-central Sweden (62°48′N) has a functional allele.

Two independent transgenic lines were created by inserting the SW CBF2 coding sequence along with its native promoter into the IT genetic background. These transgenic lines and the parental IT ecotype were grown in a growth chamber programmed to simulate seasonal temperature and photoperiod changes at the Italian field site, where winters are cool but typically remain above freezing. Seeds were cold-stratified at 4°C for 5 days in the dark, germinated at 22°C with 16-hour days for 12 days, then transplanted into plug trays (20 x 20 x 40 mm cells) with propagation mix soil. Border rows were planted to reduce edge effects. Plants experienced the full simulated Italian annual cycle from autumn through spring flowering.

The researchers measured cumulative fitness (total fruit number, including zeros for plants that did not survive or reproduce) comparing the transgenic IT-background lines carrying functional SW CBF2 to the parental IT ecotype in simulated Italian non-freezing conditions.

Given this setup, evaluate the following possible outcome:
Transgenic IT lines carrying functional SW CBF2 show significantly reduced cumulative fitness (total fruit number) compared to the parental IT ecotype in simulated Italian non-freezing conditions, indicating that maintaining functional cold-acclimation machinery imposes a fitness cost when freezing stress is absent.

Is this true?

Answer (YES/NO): YES